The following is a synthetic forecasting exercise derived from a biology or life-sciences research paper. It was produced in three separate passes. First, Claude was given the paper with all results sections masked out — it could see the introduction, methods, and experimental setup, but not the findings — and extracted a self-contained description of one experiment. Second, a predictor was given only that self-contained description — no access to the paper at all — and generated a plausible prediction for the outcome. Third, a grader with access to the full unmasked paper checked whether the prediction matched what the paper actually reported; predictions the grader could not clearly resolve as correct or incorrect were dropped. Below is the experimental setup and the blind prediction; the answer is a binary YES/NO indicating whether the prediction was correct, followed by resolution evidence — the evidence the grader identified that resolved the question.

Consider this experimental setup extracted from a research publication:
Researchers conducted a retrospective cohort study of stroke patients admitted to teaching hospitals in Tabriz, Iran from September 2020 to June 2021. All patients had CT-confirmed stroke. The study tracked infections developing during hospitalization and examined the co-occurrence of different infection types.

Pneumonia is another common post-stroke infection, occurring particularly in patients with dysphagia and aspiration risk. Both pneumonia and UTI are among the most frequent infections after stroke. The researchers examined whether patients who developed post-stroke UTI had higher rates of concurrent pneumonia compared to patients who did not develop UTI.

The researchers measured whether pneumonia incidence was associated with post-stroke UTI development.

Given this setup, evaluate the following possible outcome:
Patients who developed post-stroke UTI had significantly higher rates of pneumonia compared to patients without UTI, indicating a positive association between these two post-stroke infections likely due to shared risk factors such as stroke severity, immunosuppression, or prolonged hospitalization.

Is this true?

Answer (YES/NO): YES